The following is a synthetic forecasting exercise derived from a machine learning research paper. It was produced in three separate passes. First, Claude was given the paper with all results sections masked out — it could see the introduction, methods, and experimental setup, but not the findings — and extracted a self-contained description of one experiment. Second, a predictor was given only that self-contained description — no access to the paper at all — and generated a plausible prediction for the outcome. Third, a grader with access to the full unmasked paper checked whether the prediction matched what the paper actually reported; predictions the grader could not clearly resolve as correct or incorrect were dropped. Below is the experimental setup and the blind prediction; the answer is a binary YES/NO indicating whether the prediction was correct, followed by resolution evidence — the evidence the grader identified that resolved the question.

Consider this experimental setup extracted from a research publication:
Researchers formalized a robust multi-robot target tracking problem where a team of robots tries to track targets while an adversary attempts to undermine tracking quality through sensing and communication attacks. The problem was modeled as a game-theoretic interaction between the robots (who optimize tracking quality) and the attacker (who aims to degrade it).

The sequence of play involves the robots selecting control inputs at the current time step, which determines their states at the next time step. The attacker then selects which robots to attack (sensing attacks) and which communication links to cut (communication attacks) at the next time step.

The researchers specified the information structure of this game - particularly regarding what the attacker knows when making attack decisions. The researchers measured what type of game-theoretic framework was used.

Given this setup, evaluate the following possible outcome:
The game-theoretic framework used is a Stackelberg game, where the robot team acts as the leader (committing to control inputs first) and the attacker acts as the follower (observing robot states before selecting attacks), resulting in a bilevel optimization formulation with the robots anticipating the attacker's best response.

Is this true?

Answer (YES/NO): YES